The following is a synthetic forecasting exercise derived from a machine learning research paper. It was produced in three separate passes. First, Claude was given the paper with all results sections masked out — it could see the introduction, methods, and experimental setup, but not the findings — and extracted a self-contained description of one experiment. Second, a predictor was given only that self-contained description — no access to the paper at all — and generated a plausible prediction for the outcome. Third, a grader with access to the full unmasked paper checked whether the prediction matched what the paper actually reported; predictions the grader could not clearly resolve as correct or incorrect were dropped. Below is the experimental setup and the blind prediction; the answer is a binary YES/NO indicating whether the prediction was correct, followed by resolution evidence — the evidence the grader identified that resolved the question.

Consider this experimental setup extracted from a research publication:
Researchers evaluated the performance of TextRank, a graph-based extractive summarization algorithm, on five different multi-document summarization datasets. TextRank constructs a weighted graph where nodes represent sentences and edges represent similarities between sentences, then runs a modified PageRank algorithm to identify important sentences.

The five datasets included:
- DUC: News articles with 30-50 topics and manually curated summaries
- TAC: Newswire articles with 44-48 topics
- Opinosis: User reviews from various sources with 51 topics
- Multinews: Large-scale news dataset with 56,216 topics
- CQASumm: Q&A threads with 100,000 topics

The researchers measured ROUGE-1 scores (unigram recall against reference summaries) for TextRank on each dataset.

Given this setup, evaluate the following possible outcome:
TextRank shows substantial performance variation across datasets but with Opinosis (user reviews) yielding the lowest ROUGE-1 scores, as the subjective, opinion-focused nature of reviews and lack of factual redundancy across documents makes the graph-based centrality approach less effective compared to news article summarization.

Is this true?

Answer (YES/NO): YES